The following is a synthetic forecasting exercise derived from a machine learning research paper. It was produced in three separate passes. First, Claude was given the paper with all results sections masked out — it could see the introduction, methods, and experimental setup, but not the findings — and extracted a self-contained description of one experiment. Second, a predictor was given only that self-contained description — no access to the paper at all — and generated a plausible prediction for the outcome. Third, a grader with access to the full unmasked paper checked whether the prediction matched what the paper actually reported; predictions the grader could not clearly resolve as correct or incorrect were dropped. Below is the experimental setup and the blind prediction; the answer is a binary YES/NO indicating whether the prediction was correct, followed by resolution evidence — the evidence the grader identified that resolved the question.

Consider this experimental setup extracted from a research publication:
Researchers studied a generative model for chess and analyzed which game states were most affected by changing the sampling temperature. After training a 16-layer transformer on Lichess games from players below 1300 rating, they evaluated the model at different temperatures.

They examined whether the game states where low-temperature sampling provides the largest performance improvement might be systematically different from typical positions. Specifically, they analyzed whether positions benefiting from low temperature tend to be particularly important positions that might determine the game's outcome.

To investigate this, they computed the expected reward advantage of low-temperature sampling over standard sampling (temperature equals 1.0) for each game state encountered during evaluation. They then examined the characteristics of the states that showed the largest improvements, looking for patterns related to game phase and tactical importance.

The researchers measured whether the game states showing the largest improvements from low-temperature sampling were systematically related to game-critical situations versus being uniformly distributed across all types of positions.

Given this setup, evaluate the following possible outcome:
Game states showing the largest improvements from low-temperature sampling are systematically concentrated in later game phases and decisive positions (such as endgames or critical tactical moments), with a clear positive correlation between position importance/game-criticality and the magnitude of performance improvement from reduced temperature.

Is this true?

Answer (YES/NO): NO